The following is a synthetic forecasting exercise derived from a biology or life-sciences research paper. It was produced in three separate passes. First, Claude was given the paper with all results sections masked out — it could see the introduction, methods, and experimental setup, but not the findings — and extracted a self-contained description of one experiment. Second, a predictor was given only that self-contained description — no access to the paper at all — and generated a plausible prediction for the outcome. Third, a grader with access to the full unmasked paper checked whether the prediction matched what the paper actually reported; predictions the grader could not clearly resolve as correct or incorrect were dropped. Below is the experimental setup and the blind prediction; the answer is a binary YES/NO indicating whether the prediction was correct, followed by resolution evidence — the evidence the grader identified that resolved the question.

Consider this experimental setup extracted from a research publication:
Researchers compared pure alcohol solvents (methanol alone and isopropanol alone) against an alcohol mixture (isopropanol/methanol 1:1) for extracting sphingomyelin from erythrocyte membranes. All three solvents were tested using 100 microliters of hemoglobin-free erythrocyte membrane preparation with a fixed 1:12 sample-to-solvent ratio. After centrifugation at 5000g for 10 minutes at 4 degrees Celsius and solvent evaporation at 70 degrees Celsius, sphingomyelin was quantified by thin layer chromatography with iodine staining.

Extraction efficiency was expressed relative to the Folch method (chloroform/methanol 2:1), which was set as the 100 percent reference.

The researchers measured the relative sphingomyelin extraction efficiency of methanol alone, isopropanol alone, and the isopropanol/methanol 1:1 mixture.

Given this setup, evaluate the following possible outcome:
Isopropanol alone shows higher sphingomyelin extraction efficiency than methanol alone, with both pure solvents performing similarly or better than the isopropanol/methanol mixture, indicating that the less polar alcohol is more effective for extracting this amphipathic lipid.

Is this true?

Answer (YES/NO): NO